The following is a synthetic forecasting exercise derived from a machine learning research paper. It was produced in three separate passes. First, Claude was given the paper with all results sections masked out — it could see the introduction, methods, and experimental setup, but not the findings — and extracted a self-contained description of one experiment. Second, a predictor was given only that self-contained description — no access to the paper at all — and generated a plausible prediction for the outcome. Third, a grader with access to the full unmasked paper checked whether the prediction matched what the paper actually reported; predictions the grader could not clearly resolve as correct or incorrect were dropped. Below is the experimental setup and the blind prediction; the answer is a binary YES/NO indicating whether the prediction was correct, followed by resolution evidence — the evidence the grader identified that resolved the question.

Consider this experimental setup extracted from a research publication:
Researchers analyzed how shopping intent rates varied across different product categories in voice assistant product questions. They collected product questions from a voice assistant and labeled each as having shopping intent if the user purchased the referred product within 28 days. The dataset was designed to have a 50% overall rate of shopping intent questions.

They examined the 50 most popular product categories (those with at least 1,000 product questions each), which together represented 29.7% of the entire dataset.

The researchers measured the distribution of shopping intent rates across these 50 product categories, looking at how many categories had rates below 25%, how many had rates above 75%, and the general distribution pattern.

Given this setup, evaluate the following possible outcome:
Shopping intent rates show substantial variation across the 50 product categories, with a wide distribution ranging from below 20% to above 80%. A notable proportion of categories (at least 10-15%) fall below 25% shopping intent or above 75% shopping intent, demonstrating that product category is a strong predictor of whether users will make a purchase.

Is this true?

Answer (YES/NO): YES